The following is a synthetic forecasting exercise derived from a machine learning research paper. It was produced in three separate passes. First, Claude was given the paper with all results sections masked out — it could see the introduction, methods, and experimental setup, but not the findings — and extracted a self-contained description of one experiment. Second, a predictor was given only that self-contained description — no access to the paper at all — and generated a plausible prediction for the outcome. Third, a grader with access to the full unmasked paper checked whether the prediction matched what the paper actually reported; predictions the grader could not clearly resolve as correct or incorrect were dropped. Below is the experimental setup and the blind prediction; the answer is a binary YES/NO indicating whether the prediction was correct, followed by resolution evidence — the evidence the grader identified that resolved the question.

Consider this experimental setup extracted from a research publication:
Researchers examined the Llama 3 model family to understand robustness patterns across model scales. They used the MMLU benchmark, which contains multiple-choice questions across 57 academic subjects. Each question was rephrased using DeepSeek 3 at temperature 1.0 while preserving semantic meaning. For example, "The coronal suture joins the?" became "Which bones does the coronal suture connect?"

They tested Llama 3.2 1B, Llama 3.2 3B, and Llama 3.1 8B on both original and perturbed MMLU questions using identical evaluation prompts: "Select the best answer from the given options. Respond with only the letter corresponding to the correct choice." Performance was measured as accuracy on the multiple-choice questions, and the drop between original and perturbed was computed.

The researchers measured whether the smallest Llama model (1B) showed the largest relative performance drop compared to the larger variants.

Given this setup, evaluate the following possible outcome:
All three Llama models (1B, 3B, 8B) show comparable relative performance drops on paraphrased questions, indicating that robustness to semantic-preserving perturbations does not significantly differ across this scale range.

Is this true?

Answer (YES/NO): NO